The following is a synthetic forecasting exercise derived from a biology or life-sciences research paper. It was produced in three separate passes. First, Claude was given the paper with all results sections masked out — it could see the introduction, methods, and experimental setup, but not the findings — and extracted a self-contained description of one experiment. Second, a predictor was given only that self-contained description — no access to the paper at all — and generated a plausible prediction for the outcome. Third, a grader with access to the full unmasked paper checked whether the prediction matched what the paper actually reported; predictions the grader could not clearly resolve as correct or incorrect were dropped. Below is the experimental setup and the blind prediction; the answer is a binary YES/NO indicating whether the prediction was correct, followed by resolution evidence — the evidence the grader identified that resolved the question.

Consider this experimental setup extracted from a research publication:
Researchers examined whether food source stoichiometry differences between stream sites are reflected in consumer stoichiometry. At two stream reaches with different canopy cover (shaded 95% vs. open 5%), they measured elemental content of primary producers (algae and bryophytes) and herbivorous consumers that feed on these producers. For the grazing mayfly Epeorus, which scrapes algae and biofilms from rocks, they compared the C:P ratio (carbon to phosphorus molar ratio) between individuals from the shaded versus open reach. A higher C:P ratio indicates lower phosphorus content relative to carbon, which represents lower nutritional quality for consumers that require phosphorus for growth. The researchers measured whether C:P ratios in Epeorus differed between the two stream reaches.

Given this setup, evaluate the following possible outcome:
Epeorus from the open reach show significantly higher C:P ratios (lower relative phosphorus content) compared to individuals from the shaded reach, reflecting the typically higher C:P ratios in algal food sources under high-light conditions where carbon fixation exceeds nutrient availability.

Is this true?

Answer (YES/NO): NO